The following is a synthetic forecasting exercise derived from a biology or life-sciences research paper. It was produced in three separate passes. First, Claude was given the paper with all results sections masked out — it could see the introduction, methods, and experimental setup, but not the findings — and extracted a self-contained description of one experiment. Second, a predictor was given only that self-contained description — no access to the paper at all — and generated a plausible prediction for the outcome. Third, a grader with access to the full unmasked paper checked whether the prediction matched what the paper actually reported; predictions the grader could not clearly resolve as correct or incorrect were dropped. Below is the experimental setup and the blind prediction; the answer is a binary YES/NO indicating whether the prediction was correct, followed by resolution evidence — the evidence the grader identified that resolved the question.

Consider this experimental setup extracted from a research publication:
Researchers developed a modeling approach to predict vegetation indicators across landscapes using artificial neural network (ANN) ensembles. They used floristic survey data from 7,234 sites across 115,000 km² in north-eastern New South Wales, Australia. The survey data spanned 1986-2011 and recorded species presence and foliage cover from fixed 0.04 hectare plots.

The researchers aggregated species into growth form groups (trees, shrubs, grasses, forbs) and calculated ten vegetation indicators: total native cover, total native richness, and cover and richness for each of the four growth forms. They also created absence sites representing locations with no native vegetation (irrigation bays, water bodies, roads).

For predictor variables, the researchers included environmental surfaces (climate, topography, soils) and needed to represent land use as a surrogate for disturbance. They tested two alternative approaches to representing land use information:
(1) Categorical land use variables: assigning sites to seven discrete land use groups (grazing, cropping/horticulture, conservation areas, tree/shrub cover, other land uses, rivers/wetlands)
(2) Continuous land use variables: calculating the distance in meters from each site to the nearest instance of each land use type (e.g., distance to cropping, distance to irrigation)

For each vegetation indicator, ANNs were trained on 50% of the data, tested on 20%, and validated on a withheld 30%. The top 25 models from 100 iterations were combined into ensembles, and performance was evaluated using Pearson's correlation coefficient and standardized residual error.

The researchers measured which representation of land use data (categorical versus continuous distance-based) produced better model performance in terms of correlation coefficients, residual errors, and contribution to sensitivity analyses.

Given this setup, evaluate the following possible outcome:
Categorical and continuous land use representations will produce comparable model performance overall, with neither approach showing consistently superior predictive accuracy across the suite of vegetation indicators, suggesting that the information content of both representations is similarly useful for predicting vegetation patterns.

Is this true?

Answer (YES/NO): NO